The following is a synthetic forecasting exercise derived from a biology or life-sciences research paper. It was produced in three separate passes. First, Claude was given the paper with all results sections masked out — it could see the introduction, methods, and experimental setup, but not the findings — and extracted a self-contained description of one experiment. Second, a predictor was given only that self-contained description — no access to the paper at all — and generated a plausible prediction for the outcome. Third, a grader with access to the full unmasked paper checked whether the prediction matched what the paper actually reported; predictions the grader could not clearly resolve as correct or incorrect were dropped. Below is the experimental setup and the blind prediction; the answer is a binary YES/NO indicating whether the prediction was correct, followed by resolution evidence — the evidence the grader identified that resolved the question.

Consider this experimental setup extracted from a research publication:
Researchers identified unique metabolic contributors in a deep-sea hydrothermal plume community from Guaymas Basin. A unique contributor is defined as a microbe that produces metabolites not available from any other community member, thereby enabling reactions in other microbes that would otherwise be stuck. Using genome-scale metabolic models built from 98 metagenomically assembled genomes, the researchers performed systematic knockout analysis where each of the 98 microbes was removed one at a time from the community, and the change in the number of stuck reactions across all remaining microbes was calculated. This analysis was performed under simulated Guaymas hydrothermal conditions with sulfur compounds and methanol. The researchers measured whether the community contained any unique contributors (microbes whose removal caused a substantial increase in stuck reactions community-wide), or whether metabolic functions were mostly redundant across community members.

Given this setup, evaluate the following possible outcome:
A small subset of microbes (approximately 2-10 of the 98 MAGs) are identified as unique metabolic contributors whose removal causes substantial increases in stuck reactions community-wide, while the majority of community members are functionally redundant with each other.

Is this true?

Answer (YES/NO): YES